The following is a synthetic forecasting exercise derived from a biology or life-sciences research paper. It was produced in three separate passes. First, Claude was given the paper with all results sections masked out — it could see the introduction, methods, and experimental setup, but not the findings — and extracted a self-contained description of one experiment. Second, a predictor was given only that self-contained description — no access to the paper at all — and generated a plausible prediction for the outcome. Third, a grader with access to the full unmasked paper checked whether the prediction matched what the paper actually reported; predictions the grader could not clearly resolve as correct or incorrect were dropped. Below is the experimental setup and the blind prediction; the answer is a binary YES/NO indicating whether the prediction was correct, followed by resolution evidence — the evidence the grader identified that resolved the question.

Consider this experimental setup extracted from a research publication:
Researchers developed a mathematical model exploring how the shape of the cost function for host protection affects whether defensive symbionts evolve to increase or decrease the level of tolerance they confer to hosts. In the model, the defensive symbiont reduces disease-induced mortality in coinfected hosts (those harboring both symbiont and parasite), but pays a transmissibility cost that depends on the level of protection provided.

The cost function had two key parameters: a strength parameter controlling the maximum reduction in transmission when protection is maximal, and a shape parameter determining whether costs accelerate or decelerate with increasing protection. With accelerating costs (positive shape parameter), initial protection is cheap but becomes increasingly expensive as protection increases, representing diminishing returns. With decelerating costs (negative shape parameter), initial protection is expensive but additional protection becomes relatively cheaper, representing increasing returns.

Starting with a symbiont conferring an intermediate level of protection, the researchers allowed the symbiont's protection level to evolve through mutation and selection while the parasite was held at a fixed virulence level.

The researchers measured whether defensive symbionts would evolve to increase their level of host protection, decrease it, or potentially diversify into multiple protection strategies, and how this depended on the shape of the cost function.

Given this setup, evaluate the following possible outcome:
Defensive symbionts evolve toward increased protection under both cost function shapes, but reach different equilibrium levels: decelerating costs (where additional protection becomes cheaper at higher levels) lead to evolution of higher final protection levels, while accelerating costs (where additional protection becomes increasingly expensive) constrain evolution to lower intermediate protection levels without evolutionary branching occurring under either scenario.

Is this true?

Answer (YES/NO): NO